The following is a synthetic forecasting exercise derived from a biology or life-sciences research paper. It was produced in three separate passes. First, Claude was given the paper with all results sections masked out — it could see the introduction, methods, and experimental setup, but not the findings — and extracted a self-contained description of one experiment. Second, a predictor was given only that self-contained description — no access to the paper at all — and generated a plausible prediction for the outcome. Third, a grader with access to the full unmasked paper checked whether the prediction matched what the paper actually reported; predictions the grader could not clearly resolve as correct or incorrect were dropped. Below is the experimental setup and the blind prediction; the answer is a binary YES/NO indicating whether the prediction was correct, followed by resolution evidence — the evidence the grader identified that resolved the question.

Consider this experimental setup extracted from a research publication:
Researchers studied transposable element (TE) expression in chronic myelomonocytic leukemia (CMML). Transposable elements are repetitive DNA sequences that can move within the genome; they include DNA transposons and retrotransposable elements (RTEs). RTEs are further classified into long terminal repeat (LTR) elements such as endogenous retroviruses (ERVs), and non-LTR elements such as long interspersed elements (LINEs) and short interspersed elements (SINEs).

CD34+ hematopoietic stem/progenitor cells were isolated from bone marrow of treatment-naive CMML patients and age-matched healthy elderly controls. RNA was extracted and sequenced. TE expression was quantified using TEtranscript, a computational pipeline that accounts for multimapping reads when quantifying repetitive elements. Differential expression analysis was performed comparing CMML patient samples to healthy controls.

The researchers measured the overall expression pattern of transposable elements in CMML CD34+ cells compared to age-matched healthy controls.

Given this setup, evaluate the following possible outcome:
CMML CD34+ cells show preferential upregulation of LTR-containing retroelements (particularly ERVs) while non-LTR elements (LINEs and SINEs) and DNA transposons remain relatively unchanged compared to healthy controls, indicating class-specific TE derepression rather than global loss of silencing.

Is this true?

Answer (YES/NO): NO